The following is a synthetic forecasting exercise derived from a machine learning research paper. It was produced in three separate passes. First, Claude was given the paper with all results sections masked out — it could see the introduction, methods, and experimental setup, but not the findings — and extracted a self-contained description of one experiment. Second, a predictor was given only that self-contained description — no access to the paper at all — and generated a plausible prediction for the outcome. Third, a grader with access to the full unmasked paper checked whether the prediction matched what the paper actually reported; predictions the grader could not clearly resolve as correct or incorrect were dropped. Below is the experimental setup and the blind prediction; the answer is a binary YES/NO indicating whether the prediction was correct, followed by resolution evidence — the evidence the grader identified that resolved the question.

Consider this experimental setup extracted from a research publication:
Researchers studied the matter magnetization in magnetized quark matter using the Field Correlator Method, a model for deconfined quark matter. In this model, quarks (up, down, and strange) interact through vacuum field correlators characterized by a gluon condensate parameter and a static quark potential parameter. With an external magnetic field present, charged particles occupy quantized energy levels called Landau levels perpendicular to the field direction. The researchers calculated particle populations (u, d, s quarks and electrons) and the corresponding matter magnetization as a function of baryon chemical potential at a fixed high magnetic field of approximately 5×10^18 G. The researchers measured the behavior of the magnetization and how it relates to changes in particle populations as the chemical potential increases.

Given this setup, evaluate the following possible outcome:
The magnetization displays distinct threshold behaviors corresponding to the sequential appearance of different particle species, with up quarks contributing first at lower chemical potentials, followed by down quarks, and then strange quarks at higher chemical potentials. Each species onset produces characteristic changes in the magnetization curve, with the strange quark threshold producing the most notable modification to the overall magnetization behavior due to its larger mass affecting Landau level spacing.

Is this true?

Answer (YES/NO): NO